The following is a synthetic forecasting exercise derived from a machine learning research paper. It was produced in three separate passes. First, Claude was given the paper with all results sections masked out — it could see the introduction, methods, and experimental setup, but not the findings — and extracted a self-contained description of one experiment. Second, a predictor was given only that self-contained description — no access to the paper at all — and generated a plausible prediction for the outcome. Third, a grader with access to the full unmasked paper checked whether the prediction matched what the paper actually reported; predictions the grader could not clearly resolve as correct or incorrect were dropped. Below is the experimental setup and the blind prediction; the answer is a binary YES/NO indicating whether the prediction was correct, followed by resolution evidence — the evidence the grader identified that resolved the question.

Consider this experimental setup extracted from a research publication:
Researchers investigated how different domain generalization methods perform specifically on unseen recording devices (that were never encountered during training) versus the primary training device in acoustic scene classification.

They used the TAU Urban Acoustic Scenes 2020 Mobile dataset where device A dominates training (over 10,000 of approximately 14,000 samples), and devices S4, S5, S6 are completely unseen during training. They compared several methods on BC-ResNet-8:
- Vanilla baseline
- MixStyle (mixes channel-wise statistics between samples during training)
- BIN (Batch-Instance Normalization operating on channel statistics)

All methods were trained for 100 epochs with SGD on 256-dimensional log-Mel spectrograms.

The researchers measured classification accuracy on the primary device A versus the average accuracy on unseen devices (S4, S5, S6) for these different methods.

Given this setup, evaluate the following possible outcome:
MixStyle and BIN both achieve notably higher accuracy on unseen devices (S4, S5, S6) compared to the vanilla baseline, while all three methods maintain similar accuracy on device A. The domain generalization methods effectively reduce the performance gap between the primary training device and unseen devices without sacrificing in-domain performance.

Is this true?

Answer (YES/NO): NO